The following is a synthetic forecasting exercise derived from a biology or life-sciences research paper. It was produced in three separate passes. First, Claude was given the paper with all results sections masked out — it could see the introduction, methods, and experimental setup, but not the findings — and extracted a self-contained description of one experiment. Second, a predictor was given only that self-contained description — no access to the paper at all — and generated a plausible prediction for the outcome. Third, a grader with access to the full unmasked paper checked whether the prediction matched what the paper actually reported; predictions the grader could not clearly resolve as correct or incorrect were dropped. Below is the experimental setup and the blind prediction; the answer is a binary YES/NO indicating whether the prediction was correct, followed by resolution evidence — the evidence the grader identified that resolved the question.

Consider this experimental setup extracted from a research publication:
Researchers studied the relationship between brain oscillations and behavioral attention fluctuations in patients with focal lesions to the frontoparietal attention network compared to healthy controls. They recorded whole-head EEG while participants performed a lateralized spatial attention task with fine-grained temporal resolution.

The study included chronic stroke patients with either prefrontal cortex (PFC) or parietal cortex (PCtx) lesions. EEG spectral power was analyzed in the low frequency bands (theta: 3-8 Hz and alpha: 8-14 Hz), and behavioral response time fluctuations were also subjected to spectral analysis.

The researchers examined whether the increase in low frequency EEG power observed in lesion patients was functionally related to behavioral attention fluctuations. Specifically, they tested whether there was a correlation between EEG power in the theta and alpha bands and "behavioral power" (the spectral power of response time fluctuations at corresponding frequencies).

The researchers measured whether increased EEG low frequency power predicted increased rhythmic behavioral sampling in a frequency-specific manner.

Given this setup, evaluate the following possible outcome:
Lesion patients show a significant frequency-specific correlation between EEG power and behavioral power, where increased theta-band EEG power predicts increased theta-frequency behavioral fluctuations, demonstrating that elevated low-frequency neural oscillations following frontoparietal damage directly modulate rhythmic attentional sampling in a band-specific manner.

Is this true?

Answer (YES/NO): YES